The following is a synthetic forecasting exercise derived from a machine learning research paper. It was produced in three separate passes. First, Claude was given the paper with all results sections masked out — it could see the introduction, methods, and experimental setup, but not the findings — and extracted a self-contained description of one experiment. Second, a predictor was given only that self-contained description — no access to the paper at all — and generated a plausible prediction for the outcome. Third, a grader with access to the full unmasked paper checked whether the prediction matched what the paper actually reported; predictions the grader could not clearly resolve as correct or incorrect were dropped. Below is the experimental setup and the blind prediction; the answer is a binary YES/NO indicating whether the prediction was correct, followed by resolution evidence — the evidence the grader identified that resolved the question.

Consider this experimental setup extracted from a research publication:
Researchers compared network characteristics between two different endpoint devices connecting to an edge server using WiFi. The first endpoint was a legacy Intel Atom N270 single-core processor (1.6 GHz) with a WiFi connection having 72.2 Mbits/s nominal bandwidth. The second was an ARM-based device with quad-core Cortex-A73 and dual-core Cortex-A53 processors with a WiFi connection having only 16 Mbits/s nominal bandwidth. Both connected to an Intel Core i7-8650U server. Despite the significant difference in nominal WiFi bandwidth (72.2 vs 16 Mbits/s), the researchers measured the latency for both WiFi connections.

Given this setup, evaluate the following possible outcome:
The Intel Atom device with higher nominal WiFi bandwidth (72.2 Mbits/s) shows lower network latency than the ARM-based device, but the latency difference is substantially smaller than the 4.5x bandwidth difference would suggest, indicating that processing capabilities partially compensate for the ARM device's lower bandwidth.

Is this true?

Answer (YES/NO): YES